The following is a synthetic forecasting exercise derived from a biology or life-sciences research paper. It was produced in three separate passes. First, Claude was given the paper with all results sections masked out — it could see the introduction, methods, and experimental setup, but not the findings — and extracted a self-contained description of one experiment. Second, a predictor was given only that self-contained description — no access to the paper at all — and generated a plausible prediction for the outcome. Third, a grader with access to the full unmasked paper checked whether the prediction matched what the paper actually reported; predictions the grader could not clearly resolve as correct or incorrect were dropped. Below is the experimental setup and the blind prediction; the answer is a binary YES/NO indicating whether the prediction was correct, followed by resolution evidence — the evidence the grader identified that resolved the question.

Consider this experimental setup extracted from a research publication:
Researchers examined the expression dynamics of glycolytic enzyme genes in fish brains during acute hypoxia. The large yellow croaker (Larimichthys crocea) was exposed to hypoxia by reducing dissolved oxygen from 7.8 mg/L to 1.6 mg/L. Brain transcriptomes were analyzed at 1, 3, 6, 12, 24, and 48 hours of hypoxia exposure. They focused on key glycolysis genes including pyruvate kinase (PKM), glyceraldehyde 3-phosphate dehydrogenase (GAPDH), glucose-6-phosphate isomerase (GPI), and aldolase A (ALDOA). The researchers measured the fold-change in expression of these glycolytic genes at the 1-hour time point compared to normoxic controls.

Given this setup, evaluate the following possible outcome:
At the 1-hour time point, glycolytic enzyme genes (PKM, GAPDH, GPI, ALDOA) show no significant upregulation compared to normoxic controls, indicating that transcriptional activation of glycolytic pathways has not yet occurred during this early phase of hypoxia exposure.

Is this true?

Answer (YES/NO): NO